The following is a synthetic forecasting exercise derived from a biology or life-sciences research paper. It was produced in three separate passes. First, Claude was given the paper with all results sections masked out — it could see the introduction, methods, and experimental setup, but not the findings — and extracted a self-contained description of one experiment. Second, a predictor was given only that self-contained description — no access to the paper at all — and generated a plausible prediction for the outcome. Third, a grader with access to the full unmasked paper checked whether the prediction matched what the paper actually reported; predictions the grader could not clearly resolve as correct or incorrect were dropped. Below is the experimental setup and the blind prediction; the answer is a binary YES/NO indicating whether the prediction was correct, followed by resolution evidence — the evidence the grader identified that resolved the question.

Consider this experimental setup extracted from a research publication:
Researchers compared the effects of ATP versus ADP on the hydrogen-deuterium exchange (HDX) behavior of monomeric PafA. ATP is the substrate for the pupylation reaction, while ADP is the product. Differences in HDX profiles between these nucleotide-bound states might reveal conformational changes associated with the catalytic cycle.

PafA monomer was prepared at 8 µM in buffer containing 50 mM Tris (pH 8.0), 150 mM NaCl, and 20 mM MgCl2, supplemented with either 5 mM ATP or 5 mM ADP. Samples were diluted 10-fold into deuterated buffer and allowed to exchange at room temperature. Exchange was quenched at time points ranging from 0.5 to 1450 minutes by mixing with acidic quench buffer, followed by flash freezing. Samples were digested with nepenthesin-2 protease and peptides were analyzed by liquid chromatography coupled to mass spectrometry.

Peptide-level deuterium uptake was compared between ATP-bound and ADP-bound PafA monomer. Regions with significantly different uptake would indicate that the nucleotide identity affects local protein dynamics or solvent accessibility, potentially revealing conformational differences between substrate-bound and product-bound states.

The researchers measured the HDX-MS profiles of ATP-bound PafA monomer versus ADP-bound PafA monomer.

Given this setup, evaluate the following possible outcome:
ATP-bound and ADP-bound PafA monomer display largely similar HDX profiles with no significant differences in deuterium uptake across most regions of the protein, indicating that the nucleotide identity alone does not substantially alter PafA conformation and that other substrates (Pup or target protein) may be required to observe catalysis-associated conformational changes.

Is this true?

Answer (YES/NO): NO